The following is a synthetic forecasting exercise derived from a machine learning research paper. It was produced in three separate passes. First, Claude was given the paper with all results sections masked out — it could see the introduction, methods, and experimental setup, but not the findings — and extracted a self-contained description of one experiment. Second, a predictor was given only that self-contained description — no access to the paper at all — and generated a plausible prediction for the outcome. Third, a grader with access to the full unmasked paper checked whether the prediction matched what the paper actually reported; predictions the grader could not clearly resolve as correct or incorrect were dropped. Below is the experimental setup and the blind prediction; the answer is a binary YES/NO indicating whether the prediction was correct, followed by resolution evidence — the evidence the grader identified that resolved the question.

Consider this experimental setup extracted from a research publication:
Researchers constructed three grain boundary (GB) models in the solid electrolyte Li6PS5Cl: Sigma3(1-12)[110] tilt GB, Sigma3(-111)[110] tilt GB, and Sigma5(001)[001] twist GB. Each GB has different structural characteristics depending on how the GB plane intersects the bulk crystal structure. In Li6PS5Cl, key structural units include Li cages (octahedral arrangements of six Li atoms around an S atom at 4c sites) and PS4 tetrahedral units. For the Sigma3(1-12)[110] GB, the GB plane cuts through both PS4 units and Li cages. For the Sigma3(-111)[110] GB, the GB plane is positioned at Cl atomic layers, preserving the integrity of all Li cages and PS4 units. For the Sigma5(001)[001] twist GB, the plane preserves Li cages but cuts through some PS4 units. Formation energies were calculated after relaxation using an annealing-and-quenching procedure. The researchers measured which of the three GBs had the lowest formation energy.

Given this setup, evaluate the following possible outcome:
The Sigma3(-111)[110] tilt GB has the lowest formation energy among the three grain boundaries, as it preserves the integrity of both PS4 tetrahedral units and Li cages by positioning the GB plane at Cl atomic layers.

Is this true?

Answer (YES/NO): YES